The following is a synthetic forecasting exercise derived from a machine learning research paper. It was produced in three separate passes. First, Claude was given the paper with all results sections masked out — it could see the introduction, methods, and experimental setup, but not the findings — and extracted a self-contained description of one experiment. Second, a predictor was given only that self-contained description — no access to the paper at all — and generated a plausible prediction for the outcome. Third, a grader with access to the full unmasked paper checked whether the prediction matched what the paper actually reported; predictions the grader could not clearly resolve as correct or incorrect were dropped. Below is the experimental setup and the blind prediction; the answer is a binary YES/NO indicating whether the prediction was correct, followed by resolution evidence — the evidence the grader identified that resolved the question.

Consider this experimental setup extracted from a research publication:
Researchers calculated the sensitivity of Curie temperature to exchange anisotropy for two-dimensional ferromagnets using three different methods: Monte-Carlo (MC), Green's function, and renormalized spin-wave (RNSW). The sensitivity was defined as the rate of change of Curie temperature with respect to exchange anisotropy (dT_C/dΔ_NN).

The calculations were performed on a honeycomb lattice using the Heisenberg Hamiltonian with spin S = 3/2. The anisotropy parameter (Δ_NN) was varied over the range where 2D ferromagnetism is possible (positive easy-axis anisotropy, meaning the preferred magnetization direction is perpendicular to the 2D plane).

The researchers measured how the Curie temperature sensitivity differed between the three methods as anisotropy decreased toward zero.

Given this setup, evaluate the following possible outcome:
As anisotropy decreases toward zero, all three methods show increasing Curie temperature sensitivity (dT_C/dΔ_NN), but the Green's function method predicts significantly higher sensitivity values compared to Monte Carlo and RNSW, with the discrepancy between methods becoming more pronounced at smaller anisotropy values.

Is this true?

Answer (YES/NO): NO